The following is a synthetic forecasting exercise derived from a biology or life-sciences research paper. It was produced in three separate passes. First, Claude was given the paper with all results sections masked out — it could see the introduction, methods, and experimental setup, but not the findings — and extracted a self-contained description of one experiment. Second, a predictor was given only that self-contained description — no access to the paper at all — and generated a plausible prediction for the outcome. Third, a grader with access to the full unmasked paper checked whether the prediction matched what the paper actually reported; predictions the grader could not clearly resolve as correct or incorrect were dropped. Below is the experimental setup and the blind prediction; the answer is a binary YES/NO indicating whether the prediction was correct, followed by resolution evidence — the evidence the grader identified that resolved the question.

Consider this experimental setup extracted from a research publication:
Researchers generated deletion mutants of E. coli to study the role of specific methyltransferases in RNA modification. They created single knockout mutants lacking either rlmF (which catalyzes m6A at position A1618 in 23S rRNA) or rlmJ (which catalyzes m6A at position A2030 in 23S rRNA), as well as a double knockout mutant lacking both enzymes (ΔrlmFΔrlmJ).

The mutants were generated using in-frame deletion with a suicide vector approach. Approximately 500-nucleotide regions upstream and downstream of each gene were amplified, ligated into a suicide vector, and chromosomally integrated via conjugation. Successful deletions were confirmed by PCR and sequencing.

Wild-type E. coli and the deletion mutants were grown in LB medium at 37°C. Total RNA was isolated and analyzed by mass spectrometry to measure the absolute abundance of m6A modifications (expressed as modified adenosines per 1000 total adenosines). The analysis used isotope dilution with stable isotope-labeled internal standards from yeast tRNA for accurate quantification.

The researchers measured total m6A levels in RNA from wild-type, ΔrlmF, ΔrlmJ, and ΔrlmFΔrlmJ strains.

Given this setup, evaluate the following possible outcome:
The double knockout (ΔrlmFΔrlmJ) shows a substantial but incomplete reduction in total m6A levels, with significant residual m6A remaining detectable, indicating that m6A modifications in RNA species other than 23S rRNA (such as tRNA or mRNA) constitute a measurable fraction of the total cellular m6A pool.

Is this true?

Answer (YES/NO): NO